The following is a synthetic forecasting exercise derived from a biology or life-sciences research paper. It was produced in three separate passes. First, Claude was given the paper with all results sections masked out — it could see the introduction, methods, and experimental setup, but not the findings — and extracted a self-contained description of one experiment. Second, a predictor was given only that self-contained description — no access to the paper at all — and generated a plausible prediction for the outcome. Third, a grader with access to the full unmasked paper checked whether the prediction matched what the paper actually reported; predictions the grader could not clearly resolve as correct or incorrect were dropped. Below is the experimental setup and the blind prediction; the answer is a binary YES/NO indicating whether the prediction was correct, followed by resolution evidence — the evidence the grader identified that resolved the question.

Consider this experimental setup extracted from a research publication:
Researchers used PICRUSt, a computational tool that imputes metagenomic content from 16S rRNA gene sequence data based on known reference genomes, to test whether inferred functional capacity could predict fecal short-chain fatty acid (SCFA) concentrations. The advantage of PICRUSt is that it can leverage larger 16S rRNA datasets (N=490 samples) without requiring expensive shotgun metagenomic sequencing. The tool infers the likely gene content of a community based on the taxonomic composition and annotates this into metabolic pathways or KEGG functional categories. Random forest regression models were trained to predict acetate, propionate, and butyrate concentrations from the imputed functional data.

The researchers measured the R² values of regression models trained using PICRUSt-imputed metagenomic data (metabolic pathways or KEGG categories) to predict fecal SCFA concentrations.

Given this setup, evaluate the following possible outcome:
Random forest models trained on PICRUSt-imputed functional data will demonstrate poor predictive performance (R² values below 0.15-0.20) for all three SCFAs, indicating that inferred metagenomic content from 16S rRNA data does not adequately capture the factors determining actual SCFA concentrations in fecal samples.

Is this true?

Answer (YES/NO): YES